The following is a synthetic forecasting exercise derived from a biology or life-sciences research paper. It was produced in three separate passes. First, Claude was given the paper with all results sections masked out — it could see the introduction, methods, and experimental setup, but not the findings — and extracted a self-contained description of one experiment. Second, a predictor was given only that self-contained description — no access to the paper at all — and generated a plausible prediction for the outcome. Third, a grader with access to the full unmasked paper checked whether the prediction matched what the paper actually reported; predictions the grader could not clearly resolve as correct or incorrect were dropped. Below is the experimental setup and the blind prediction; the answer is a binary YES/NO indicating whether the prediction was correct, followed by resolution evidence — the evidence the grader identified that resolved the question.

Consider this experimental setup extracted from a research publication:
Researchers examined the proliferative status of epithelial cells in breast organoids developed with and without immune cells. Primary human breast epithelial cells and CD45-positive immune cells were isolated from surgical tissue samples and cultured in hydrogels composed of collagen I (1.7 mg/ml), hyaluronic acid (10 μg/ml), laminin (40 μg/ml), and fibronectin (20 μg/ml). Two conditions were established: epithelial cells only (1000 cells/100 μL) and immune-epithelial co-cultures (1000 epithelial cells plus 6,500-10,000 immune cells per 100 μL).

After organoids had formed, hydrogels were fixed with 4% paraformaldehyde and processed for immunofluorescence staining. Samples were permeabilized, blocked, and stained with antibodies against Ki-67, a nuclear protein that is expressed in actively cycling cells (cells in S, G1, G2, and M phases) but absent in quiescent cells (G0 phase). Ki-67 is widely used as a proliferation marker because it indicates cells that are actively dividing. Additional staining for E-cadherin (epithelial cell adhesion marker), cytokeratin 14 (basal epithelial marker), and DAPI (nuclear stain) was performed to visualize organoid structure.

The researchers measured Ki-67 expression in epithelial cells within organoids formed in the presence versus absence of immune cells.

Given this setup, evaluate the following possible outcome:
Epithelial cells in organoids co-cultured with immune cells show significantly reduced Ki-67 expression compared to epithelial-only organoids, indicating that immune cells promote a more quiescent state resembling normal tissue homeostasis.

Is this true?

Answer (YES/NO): NO